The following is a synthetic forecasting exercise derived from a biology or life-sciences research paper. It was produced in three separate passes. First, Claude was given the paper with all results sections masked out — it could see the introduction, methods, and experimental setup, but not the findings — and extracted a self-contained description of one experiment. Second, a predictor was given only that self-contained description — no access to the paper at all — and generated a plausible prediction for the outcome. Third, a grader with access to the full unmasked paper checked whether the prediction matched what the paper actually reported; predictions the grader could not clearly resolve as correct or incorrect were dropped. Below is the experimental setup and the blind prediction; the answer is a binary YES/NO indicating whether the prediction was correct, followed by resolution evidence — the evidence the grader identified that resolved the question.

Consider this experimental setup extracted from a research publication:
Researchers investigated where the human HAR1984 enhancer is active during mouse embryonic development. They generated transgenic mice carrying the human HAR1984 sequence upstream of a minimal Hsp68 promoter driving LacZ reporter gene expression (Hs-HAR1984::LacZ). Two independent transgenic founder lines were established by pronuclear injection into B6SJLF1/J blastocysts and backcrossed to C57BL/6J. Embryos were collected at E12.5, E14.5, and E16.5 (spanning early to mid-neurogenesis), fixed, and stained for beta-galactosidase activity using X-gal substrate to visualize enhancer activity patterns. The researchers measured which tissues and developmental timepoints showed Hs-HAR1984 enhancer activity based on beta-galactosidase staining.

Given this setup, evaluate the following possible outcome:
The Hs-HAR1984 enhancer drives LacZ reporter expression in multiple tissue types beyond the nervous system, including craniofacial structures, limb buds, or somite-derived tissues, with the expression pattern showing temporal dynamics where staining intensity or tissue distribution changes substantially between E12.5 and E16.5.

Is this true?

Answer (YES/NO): NO